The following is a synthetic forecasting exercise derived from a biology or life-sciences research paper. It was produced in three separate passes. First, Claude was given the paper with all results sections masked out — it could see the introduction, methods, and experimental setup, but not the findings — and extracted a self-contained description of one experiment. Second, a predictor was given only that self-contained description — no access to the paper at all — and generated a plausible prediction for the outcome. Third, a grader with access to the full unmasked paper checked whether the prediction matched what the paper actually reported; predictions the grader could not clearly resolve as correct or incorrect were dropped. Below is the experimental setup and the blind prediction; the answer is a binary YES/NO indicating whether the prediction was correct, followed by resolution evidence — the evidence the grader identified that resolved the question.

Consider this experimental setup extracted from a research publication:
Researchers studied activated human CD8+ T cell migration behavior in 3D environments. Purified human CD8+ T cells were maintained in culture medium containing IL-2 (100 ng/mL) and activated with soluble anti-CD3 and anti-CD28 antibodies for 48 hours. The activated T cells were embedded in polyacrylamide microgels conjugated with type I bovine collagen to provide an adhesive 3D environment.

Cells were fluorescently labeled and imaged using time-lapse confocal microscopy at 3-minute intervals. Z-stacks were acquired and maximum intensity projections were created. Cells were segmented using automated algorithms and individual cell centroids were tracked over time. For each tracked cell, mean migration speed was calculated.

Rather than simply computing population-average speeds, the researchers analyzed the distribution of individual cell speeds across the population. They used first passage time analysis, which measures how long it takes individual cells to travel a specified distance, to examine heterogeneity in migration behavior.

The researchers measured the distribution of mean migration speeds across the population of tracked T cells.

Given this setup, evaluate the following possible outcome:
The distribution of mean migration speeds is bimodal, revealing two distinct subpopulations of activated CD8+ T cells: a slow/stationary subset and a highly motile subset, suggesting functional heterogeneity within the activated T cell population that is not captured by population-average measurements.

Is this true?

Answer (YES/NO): YES